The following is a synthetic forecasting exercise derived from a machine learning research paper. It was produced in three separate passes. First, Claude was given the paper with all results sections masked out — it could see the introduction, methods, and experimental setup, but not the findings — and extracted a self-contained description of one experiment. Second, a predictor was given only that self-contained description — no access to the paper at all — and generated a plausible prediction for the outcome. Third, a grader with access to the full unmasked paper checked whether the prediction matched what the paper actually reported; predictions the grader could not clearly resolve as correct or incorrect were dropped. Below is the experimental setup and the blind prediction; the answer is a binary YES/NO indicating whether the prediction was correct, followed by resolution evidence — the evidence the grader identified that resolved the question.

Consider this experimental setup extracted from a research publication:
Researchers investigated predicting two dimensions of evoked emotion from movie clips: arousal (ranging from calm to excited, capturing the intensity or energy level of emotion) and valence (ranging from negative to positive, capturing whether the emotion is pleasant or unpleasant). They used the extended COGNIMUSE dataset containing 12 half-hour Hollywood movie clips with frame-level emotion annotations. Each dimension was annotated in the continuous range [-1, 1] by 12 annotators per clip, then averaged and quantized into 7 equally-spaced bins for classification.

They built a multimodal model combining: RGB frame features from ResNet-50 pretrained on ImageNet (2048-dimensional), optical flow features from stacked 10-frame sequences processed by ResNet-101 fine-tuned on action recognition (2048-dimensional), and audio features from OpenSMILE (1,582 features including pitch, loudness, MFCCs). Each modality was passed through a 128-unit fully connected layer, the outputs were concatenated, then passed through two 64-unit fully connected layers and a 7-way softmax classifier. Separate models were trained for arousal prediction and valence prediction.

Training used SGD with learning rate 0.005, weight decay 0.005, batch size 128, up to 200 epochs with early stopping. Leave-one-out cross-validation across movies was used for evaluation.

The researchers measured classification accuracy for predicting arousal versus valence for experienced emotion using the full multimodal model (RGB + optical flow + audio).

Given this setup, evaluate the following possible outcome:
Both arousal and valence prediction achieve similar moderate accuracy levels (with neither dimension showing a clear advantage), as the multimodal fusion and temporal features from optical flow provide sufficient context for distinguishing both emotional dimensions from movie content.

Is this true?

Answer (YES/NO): NO